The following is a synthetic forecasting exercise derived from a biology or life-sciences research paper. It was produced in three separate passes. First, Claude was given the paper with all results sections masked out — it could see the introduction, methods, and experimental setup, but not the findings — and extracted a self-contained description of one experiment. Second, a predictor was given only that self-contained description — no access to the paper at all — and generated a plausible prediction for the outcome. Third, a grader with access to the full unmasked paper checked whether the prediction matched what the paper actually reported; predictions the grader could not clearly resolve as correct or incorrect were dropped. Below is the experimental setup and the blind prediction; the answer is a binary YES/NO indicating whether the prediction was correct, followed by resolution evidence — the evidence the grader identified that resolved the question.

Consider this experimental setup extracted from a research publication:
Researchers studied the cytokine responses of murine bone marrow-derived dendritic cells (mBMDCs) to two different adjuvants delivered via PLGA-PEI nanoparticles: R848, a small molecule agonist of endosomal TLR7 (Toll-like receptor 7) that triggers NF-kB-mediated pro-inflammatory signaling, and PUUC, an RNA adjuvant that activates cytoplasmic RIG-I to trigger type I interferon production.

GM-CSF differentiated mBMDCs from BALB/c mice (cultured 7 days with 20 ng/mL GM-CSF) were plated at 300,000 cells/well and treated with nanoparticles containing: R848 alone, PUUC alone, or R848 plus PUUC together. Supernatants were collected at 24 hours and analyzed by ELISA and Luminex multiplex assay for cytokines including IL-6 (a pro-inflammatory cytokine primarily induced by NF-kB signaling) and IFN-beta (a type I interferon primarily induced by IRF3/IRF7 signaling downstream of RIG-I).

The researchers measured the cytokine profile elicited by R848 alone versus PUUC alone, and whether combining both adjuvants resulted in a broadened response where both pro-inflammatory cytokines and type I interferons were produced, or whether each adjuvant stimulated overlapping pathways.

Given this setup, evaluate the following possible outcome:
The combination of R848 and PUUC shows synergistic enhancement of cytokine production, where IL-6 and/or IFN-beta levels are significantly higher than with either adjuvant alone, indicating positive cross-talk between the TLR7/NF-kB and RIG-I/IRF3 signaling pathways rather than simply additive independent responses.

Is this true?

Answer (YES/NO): NO